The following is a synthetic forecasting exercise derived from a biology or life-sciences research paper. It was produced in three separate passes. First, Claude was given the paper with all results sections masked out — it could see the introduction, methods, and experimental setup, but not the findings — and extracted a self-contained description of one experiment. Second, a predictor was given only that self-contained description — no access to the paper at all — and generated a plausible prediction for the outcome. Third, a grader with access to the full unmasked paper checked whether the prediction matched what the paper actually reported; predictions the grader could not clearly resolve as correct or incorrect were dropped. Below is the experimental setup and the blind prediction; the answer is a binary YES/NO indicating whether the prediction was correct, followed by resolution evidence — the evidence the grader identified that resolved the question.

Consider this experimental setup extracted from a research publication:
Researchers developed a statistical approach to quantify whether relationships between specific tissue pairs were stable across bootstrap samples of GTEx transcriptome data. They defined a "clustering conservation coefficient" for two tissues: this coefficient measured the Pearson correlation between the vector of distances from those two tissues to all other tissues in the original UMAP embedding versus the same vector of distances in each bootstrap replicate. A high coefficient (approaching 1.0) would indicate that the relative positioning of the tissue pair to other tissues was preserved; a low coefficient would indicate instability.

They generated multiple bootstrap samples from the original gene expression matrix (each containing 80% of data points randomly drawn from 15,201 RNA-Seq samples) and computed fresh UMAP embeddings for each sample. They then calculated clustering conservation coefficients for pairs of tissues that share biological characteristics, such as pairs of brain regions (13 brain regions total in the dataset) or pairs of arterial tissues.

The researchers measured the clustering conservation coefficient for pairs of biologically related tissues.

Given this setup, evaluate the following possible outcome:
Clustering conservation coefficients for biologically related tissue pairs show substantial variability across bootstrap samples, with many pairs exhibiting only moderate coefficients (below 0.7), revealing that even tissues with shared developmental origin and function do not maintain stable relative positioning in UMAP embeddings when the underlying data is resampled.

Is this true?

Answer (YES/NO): NO